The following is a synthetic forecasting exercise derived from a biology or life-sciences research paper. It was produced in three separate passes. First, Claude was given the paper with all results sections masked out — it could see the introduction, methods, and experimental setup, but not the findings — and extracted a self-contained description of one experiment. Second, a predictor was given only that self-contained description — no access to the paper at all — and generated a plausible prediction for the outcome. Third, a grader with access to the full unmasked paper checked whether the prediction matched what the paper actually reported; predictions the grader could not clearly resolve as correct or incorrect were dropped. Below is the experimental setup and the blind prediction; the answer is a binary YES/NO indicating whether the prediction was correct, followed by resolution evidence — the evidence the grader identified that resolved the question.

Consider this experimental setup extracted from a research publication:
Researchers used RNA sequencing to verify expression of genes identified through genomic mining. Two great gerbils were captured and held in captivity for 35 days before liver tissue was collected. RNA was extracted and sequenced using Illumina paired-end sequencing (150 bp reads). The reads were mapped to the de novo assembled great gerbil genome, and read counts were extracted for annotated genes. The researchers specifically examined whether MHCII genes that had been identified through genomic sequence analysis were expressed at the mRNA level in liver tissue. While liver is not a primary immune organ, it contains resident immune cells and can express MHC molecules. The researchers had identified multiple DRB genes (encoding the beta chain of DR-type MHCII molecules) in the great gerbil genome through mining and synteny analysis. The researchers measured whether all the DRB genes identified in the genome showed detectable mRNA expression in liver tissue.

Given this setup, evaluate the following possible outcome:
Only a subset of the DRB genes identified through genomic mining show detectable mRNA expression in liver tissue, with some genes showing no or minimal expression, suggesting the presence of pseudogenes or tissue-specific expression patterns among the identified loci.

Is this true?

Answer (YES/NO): YES